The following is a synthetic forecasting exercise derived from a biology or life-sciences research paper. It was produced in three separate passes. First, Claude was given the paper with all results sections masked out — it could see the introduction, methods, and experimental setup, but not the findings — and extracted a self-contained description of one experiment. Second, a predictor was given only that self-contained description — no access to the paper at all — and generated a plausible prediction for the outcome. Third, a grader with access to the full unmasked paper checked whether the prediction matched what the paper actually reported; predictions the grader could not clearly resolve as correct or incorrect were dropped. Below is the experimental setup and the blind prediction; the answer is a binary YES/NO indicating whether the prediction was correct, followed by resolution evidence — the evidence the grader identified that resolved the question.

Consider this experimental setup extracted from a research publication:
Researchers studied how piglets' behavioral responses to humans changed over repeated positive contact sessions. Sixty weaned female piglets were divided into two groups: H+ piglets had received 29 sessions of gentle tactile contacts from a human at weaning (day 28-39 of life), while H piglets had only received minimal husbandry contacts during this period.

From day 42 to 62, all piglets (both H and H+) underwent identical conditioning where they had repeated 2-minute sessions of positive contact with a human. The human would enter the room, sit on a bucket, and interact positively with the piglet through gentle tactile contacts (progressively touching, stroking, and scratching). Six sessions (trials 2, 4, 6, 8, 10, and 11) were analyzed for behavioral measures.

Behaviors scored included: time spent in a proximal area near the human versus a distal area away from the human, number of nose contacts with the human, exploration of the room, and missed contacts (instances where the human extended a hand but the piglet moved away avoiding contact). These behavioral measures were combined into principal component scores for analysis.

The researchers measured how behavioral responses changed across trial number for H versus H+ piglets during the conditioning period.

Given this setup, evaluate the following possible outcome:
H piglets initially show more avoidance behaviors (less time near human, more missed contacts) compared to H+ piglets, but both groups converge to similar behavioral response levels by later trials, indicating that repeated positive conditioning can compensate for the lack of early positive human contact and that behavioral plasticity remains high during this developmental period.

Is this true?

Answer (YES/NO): NO